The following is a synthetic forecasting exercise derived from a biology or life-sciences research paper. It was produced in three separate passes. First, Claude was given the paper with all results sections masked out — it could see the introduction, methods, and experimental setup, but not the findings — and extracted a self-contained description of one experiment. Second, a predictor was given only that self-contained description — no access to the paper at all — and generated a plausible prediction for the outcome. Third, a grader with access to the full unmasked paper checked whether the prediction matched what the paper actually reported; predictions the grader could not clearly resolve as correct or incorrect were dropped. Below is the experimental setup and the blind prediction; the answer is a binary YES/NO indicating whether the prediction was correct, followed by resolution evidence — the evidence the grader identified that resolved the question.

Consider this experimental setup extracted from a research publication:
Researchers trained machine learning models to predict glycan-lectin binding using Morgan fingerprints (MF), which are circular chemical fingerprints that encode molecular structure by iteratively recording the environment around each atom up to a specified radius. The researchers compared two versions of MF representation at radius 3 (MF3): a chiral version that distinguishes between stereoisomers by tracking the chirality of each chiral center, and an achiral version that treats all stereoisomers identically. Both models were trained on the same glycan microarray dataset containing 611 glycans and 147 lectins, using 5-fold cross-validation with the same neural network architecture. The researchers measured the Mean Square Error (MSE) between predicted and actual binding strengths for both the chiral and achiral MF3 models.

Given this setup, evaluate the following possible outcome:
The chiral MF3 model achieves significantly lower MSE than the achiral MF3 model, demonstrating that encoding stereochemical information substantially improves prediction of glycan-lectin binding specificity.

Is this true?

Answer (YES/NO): YES